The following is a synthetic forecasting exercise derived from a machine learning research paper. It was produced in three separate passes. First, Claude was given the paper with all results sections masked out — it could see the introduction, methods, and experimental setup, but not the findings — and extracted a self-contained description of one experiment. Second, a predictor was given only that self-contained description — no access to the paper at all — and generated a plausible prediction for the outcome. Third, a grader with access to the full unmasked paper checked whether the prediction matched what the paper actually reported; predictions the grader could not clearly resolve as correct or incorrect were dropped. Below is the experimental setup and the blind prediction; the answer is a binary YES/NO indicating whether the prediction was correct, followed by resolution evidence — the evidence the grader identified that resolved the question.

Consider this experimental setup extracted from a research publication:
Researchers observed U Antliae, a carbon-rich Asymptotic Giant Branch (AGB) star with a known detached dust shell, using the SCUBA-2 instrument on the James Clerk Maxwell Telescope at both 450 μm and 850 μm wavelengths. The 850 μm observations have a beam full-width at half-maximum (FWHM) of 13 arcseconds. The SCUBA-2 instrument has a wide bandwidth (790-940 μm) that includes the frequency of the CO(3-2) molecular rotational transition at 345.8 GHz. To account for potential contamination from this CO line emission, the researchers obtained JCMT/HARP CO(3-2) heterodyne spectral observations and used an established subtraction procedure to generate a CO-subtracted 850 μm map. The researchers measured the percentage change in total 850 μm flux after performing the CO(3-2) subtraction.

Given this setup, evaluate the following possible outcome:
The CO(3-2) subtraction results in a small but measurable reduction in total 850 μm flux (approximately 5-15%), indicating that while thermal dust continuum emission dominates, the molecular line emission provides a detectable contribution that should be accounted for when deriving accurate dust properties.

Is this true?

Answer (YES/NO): NO